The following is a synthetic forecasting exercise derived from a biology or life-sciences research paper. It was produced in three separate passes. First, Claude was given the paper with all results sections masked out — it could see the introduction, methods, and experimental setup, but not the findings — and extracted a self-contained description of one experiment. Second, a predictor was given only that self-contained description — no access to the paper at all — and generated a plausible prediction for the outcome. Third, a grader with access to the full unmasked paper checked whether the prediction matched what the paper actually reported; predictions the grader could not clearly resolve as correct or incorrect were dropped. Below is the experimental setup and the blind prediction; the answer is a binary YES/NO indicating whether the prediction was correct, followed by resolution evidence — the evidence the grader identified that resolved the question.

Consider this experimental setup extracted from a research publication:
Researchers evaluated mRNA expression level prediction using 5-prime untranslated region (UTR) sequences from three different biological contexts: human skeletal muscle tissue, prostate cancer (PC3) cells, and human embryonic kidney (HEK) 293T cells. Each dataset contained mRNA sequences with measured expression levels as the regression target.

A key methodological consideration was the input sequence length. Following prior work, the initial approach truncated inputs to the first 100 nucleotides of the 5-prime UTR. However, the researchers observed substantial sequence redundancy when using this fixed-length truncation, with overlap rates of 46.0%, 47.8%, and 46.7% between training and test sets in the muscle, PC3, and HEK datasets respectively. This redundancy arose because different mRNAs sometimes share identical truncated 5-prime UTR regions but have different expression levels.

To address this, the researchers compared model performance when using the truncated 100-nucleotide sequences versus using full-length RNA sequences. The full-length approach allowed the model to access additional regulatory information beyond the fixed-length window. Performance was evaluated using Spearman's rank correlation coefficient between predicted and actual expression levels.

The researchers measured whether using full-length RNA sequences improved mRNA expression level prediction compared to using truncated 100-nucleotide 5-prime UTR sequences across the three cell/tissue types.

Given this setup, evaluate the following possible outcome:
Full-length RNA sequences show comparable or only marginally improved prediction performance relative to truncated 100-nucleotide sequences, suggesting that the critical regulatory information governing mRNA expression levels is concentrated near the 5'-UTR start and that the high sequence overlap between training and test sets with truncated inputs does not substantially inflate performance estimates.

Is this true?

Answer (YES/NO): NO